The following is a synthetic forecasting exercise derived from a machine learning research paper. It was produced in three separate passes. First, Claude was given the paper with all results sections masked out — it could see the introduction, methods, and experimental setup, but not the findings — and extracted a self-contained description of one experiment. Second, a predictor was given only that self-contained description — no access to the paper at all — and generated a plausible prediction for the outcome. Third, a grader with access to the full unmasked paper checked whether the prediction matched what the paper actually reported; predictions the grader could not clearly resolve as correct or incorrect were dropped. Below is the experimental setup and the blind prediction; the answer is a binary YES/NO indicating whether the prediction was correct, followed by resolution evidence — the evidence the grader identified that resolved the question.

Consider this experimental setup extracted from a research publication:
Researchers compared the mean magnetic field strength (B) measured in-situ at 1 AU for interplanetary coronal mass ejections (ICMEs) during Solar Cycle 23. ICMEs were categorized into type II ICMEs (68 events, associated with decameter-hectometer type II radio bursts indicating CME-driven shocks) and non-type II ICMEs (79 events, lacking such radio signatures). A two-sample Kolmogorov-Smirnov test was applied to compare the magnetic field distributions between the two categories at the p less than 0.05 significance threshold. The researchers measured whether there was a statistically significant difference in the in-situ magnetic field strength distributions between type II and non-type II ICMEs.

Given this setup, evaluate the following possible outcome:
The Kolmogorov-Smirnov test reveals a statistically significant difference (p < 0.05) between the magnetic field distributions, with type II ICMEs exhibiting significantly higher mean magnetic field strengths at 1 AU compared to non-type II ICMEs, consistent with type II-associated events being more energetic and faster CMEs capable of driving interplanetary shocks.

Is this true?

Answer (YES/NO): NO